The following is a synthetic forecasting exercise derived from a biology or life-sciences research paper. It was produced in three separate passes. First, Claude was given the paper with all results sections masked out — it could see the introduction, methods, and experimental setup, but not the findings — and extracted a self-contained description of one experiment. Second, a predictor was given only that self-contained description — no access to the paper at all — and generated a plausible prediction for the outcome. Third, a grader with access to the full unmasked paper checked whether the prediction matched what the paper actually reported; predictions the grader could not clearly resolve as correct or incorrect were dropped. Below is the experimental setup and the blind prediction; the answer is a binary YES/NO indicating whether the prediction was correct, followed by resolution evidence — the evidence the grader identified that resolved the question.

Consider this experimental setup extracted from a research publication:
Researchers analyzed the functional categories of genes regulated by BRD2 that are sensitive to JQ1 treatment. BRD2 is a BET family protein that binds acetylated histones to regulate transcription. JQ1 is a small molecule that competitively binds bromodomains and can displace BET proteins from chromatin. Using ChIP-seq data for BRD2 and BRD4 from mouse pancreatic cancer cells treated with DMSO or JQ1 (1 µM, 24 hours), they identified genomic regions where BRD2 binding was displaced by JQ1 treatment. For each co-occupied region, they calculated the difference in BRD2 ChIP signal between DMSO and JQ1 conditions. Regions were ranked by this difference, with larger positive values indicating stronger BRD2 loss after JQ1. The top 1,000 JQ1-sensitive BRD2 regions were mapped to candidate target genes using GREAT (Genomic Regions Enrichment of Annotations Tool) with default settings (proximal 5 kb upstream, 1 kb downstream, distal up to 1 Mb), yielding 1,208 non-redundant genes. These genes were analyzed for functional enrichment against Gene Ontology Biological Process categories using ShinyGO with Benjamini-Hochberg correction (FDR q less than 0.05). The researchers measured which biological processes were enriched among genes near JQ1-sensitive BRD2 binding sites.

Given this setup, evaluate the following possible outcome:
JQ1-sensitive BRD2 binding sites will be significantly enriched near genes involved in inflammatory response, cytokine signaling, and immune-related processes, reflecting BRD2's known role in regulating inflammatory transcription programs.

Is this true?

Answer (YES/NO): NO